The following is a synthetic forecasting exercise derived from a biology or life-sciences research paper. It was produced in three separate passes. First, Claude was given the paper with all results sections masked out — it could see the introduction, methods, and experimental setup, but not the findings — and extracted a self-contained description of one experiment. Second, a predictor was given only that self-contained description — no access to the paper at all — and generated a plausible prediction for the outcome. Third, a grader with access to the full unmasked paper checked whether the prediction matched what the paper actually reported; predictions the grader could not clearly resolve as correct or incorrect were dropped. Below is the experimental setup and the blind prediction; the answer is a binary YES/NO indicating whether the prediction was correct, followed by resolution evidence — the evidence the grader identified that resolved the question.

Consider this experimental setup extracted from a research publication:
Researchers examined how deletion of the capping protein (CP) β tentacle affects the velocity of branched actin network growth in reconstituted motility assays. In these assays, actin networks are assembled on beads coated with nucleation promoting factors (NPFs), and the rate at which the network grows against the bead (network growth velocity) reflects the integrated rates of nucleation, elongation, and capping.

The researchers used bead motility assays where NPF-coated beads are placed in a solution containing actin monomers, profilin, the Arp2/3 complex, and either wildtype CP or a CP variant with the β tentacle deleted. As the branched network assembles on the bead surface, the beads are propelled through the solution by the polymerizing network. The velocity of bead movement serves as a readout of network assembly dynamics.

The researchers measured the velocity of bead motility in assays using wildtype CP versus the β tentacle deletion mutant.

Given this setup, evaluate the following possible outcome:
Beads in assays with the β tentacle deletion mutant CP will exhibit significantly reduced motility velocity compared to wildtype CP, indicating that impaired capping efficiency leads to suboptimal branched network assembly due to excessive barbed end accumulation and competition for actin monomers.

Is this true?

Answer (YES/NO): NO